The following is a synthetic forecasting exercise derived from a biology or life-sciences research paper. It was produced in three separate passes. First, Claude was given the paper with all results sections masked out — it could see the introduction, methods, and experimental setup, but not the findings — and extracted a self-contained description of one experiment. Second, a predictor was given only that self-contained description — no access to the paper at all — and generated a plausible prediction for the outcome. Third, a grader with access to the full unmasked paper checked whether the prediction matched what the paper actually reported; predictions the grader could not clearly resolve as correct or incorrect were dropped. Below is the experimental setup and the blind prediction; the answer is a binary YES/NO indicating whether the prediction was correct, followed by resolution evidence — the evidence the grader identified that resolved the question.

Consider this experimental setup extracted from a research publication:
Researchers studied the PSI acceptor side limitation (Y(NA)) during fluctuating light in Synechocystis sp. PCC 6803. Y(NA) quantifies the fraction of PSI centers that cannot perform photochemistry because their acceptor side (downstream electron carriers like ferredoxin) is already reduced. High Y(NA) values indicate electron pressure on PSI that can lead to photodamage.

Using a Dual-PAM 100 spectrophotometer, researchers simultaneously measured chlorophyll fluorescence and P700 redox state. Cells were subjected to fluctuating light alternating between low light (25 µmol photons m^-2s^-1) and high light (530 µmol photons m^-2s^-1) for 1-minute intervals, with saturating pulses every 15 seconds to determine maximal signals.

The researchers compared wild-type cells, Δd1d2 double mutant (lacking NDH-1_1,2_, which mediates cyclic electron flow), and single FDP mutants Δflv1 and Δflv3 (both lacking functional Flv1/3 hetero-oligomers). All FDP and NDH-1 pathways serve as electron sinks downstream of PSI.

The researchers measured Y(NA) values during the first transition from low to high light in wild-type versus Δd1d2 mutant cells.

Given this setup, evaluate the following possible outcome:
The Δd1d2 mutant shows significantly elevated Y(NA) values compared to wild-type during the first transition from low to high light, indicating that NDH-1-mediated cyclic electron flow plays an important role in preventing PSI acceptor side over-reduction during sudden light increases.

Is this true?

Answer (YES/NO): NO